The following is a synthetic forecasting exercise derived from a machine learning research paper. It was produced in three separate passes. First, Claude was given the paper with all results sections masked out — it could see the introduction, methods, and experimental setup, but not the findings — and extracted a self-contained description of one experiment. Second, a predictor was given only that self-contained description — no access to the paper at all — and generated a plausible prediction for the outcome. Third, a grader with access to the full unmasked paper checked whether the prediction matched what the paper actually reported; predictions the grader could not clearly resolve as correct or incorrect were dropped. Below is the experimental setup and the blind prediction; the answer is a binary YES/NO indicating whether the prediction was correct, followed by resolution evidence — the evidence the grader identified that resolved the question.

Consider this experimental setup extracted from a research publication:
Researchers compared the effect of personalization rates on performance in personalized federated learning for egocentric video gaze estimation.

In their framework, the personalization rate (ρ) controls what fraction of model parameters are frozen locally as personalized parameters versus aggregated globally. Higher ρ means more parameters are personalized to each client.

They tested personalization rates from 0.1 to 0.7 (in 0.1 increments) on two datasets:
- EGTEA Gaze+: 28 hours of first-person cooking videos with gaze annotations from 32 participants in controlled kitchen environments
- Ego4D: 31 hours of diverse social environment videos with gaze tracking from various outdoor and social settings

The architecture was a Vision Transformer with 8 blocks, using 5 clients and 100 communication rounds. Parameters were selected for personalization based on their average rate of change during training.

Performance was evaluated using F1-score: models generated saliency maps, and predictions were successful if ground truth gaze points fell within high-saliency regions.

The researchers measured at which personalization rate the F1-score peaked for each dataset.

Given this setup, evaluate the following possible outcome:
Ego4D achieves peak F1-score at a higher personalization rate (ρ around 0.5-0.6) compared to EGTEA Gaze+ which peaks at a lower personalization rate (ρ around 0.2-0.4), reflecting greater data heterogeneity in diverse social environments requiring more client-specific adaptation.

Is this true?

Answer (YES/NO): NO